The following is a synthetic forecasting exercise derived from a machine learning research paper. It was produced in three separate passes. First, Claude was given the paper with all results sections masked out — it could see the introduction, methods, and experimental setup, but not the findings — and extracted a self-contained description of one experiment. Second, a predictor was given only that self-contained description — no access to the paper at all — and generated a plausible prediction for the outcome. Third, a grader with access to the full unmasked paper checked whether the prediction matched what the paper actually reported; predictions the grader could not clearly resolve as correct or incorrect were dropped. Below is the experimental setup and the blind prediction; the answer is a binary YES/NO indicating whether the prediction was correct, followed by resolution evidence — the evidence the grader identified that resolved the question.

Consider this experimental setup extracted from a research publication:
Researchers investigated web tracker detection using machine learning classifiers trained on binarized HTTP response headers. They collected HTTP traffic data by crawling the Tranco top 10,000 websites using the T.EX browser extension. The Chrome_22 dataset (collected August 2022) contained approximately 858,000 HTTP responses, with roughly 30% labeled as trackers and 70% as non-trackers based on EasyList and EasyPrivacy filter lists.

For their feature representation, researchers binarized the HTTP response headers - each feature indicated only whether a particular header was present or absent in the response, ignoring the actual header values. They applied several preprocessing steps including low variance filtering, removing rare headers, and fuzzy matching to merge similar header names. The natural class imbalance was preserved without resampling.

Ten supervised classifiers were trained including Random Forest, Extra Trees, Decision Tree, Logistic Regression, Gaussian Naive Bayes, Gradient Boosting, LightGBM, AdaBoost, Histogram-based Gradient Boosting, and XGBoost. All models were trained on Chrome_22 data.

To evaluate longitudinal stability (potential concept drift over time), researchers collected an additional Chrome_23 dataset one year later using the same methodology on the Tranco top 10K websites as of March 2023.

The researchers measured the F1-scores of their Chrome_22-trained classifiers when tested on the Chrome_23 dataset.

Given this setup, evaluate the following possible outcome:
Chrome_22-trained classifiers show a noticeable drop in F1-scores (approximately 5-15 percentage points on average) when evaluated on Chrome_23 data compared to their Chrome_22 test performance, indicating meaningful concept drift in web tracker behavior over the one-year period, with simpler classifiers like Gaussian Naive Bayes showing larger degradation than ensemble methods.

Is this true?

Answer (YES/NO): NO